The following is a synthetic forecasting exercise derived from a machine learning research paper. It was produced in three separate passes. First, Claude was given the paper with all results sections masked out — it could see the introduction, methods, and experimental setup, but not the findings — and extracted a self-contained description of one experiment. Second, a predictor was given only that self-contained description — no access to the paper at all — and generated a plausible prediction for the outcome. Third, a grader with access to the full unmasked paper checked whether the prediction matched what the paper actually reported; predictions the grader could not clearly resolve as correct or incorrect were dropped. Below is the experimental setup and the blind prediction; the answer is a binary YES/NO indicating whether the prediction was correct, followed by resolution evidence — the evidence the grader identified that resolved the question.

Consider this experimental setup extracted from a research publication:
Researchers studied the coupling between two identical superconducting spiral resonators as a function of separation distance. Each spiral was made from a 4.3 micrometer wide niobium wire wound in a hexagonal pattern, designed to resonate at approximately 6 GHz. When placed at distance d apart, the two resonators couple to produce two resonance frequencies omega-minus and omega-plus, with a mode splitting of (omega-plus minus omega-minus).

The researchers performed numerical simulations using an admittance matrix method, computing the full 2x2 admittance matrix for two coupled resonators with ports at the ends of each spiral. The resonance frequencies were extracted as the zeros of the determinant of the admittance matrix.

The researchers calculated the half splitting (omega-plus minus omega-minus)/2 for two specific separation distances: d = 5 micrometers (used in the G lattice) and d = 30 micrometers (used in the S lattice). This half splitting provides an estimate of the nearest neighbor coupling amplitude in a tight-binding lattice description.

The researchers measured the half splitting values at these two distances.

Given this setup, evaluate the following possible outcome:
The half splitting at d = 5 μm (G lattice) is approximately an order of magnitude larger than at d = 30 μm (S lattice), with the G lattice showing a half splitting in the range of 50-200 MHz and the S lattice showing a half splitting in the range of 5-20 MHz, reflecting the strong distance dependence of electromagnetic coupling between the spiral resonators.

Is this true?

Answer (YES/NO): NO